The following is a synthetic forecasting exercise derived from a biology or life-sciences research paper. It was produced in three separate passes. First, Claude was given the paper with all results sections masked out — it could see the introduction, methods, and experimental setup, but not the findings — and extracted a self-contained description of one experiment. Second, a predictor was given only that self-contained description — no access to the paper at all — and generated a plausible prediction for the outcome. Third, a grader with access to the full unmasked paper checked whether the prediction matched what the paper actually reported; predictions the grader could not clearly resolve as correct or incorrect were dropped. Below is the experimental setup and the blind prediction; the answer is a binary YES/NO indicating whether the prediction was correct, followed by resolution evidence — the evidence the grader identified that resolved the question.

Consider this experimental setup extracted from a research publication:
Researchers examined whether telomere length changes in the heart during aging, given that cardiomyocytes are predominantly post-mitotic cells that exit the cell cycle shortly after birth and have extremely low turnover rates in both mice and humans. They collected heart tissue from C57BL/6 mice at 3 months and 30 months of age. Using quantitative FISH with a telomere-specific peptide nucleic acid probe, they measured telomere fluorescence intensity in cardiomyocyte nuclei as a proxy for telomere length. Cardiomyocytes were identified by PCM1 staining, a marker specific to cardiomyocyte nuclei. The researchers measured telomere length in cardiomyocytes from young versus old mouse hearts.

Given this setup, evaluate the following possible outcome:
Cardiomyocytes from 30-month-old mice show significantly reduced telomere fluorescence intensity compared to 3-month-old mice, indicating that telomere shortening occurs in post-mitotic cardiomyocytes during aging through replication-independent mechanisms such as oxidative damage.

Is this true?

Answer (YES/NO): NO